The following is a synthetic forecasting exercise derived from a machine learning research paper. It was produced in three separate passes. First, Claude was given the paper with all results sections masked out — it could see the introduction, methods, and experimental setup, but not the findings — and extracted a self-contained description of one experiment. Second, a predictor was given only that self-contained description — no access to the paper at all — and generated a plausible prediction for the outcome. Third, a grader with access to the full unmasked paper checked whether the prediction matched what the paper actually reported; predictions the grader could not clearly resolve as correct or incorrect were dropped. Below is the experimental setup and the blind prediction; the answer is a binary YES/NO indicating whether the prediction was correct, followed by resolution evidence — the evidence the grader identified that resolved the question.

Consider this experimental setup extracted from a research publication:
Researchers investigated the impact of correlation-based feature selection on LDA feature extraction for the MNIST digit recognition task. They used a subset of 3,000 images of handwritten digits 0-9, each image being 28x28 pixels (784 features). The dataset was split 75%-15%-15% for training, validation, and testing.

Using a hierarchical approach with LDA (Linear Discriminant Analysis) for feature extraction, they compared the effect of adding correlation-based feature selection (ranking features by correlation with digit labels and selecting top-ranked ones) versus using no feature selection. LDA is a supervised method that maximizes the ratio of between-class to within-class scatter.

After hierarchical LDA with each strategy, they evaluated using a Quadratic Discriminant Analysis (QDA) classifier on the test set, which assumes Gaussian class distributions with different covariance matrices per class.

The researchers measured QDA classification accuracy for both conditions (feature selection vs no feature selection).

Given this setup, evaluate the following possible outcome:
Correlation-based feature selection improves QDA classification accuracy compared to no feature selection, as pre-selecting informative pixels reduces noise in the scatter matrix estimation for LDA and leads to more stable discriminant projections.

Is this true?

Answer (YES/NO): YES